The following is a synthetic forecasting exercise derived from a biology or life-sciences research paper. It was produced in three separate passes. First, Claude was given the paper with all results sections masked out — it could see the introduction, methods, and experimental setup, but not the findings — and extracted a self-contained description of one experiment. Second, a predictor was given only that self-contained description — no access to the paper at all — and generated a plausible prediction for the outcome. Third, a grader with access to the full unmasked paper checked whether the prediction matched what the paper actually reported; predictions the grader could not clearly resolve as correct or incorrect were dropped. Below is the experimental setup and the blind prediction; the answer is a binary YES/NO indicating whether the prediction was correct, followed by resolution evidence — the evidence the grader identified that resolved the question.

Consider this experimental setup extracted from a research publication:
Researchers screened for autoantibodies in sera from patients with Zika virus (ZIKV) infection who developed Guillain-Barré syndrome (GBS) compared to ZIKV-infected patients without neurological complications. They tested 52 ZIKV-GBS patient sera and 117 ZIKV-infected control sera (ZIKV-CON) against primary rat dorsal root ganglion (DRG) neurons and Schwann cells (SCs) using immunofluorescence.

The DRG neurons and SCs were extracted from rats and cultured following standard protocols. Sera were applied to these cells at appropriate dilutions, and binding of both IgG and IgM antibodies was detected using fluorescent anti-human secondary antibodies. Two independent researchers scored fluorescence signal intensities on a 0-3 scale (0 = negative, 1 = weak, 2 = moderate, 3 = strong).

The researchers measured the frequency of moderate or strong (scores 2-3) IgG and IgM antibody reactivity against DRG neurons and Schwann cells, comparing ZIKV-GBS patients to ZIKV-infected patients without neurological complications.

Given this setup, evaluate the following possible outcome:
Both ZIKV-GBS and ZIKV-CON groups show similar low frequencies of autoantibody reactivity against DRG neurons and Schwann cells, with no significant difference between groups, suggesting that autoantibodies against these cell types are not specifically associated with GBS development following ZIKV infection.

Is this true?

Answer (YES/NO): NO